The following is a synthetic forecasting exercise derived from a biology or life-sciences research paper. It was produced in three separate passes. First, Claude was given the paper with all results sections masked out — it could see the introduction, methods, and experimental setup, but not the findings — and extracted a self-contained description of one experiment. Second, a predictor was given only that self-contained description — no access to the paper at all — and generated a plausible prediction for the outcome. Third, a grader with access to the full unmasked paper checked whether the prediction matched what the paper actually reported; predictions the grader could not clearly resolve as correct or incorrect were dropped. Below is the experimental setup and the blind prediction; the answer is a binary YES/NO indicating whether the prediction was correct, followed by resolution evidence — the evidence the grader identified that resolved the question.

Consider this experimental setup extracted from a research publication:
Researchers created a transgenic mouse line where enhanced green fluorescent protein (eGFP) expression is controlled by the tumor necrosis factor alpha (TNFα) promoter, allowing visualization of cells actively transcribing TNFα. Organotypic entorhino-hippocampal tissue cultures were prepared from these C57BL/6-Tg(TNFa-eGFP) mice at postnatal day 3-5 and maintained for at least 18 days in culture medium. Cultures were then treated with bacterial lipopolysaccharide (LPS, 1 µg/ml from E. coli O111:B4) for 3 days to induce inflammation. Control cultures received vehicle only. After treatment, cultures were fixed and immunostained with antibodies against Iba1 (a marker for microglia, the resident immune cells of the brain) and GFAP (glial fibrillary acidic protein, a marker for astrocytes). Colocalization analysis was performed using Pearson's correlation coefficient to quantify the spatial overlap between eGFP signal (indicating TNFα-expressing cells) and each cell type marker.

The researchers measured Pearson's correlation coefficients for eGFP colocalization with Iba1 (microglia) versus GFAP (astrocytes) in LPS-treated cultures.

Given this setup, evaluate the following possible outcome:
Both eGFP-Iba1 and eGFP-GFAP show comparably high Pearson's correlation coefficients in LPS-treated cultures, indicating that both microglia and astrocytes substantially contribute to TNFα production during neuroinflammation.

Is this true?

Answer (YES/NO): NO